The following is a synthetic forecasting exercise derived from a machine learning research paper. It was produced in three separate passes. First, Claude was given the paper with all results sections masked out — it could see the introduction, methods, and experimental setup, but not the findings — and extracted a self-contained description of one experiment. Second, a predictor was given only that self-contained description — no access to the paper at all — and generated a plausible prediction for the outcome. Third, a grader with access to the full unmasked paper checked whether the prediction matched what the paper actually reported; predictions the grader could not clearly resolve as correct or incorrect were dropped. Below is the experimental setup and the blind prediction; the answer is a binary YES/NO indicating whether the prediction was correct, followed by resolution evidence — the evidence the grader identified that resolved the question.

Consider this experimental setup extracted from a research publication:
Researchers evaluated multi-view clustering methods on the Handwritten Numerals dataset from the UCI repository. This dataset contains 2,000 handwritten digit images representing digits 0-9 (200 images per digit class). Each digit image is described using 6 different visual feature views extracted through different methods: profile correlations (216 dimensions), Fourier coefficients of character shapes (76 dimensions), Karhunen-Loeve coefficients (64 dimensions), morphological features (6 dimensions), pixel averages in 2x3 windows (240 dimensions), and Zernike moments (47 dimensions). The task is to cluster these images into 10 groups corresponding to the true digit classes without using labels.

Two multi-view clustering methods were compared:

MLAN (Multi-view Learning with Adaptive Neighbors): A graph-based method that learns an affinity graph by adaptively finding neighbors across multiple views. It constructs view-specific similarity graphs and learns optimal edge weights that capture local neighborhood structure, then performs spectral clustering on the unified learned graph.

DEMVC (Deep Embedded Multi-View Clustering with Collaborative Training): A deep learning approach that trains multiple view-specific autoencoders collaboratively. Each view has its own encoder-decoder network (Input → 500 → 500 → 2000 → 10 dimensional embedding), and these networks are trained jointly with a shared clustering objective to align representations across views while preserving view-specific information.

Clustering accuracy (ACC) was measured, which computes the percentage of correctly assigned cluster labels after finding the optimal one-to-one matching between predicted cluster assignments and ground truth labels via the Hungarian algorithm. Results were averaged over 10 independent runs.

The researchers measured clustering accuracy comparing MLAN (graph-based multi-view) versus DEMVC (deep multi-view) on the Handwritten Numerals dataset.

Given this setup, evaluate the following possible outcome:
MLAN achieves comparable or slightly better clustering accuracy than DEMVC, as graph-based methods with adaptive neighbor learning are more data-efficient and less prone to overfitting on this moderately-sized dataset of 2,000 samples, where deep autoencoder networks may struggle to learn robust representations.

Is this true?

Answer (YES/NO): NO